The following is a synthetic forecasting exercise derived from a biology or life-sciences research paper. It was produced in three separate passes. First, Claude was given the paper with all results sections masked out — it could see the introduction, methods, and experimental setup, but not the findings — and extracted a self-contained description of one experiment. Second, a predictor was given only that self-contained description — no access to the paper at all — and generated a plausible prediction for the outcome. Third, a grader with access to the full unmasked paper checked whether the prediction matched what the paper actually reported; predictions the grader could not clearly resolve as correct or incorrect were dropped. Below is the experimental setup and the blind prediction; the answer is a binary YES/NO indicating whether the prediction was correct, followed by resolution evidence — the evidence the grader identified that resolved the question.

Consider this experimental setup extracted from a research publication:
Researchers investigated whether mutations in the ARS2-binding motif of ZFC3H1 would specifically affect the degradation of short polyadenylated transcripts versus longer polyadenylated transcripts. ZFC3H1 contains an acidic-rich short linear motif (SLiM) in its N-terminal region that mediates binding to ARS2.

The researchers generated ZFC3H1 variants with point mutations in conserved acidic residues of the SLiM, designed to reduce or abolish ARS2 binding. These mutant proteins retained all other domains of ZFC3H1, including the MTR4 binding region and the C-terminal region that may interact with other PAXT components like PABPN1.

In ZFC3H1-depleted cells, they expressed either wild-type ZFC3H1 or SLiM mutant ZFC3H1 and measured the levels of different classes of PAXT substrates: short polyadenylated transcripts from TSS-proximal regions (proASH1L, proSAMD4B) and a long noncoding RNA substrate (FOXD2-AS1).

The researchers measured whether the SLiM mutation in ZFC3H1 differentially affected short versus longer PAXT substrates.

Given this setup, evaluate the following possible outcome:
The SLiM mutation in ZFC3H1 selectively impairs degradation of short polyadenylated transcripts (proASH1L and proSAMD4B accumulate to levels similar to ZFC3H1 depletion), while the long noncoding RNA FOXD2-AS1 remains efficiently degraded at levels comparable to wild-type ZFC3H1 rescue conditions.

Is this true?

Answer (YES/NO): NO